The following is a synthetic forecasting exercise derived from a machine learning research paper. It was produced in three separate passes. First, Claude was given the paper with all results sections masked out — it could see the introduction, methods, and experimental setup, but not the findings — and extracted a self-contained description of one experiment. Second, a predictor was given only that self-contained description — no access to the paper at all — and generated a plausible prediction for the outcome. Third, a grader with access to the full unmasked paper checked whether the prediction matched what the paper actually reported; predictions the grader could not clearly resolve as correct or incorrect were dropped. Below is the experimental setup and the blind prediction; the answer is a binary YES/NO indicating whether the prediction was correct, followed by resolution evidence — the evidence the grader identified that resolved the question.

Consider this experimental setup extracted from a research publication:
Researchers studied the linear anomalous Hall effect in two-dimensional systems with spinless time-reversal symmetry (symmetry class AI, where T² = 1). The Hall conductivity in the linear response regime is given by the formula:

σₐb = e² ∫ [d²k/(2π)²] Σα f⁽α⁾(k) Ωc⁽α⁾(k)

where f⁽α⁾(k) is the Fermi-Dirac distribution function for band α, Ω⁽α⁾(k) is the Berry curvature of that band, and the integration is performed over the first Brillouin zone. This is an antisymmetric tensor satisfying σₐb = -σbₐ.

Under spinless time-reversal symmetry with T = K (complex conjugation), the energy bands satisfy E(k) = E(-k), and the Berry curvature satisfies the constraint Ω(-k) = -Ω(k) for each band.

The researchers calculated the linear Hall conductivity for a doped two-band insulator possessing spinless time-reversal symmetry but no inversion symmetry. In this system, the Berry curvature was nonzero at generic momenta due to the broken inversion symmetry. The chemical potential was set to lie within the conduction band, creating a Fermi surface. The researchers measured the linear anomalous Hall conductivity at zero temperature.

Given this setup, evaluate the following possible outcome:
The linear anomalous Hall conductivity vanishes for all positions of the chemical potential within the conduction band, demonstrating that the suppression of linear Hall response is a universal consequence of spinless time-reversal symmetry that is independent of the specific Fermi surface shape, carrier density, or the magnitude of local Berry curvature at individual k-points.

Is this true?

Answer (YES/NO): YES